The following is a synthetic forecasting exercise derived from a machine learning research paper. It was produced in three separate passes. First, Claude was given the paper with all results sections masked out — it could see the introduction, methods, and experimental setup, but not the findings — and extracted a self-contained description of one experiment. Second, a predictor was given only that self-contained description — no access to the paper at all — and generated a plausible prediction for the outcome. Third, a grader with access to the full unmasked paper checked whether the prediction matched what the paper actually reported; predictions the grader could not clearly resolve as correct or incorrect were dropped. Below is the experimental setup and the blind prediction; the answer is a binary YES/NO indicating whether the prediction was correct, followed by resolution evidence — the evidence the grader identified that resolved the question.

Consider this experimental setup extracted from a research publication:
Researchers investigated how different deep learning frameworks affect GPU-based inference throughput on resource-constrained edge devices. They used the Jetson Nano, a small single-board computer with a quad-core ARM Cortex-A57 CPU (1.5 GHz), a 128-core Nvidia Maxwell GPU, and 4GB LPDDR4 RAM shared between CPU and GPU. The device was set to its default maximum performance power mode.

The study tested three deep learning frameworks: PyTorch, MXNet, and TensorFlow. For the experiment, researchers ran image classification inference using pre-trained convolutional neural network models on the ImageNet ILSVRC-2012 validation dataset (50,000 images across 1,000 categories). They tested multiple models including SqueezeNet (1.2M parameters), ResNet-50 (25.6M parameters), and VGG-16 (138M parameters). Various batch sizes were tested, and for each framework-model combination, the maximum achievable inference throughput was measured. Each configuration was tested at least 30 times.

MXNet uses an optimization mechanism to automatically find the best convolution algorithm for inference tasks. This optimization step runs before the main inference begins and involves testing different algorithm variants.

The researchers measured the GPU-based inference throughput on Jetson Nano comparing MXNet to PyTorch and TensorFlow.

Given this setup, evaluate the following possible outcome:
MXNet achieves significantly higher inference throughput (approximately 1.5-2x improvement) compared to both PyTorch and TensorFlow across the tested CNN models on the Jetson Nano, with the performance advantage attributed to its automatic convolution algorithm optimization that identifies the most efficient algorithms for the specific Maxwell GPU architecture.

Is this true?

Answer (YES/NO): NO